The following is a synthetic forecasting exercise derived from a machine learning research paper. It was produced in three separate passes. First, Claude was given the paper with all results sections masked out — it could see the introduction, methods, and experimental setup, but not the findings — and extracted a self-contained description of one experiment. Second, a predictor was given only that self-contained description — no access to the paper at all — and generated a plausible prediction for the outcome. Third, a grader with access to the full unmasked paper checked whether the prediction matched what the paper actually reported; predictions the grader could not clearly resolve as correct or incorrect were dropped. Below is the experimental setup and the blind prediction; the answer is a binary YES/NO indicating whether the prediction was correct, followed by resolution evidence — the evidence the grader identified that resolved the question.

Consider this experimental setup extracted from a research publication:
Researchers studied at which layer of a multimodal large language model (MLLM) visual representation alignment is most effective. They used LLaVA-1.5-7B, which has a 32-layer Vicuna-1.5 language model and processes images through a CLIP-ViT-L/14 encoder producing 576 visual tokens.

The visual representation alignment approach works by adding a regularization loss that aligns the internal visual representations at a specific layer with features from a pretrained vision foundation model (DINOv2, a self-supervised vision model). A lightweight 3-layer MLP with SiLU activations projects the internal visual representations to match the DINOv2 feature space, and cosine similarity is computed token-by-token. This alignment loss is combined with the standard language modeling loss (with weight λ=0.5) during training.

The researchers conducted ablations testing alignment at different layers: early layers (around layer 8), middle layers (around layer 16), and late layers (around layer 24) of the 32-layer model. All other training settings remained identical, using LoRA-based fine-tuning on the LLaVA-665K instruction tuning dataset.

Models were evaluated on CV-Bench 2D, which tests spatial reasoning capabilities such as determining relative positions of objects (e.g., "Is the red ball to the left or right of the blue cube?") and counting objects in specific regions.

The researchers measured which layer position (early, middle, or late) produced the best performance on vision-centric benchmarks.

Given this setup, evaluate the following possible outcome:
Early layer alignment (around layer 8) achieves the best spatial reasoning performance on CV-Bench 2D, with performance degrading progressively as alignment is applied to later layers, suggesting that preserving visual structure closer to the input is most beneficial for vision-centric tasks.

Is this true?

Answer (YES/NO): NO